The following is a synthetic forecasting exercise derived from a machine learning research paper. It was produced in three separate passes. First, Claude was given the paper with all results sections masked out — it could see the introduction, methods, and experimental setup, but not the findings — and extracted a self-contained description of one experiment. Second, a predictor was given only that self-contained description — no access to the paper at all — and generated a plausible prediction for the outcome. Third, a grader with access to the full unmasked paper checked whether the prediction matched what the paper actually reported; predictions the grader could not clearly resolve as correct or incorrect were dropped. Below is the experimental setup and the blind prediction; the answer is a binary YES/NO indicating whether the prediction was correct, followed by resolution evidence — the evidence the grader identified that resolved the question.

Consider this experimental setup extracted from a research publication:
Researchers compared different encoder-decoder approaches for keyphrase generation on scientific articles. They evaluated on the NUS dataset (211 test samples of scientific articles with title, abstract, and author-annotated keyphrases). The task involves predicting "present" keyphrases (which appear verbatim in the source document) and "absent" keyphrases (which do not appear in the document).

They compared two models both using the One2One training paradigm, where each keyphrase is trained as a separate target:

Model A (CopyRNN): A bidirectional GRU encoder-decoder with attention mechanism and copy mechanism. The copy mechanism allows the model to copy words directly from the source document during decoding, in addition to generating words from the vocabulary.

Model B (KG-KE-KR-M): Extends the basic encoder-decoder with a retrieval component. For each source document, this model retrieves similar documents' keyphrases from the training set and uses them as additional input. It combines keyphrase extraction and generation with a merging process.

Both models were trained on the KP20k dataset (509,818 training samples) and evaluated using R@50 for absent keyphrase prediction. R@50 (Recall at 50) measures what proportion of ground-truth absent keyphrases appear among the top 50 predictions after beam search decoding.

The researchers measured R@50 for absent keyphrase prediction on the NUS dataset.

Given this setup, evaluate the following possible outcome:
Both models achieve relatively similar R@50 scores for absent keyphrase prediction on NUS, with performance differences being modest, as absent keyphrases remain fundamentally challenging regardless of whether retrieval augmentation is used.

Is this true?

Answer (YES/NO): NO